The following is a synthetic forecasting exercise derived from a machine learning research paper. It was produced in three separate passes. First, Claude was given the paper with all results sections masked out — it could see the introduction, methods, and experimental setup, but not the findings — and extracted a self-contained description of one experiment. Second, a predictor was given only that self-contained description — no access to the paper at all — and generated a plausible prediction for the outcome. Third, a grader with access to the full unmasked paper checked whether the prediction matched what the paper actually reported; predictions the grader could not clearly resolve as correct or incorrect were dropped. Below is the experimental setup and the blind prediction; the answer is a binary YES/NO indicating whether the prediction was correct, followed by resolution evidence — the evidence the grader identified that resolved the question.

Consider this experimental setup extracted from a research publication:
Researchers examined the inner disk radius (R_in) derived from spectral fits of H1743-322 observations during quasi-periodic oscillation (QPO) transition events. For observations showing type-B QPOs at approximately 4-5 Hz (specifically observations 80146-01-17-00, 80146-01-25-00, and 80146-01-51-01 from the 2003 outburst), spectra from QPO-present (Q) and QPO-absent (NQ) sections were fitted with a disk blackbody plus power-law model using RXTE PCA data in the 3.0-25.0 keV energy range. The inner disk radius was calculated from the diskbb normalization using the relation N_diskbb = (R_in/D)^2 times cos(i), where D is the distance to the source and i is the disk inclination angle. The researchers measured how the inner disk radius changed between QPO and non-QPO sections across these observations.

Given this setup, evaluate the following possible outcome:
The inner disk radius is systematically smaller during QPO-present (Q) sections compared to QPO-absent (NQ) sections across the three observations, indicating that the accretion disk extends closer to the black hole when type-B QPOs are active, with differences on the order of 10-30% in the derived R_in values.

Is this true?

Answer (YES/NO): NO